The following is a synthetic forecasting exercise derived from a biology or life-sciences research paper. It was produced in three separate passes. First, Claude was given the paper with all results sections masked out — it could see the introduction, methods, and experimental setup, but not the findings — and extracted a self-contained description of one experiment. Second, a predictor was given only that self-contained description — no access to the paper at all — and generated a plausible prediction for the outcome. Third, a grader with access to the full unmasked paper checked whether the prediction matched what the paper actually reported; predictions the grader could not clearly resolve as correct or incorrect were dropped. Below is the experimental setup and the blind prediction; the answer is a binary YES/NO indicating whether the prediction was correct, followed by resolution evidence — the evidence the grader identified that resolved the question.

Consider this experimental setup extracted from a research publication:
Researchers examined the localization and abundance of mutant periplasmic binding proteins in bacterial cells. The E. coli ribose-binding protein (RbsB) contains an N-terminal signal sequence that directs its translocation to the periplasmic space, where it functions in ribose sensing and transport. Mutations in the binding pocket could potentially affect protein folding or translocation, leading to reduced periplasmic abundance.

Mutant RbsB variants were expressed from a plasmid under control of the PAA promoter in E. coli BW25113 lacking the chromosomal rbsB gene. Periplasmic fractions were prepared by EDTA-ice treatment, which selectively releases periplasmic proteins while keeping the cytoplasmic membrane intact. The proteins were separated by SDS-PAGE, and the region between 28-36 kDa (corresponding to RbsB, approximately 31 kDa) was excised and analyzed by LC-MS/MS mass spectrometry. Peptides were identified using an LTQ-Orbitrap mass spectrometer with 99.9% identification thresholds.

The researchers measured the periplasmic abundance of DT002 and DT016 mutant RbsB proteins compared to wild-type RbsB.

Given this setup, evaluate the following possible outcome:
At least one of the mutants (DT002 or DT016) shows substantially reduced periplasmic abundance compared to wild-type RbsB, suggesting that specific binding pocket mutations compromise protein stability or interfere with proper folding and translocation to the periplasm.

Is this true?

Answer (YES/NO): YES